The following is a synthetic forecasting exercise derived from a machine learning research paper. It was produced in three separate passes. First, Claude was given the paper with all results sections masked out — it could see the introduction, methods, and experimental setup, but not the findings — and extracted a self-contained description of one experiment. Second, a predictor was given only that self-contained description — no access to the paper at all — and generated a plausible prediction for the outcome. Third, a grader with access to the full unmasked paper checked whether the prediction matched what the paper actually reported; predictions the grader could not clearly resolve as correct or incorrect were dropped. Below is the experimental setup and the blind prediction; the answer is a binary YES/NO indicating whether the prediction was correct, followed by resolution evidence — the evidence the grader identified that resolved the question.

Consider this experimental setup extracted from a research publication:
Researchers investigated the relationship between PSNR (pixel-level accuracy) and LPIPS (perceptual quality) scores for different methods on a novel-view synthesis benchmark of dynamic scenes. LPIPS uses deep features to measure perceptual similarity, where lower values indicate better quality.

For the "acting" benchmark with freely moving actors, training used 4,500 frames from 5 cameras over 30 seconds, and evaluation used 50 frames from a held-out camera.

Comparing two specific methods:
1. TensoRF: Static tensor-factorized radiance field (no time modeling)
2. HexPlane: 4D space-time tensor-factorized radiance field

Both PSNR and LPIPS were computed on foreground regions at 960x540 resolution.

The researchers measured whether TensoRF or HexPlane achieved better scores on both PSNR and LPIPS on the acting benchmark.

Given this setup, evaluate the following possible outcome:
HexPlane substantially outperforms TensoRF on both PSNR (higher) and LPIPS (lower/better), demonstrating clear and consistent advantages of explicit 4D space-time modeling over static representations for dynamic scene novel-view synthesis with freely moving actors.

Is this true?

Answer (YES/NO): NO